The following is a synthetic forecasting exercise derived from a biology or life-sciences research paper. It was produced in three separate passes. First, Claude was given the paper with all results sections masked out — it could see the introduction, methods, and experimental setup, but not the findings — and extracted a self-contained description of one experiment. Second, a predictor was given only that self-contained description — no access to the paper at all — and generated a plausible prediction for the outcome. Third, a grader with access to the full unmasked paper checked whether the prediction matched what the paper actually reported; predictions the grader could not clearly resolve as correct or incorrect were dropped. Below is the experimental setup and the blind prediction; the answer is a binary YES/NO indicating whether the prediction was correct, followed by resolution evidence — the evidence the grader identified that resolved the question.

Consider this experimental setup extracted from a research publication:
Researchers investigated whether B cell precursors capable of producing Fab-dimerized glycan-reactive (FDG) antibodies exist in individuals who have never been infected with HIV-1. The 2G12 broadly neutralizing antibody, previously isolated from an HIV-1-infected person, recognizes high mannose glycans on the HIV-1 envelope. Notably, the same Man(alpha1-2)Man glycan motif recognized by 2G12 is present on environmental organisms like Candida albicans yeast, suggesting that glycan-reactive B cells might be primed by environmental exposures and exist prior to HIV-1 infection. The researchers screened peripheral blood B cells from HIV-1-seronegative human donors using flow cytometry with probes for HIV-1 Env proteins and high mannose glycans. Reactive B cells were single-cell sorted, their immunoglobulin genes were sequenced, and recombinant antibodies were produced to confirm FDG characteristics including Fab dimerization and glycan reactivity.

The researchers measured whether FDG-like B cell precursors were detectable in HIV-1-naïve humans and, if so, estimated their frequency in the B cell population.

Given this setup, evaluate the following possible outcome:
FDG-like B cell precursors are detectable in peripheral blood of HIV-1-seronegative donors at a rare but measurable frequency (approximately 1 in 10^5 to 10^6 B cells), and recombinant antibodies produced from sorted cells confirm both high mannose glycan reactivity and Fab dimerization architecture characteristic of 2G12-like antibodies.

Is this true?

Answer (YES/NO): YES